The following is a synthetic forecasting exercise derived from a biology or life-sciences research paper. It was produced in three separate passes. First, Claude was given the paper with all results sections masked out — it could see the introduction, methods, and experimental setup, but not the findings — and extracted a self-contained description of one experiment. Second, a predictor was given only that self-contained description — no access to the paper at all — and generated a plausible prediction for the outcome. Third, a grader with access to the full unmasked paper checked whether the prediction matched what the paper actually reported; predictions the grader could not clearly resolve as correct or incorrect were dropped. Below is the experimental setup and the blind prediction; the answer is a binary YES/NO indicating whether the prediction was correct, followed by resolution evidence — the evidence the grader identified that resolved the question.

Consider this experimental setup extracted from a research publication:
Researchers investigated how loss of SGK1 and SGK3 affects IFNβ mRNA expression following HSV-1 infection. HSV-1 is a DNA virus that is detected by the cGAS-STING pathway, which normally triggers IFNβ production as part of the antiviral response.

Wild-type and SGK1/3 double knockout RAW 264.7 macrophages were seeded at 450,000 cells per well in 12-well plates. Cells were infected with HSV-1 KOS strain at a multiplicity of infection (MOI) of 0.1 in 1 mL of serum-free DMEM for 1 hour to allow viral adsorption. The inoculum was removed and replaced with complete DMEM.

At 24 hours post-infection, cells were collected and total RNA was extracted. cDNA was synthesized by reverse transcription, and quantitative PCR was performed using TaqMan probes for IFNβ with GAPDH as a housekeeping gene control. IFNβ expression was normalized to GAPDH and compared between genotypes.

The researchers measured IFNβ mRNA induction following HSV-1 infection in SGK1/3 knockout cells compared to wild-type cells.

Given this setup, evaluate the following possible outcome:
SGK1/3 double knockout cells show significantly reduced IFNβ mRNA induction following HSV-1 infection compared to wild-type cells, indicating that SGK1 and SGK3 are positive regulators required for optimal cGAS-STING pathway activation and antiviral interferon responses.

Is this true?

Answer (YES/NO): YES